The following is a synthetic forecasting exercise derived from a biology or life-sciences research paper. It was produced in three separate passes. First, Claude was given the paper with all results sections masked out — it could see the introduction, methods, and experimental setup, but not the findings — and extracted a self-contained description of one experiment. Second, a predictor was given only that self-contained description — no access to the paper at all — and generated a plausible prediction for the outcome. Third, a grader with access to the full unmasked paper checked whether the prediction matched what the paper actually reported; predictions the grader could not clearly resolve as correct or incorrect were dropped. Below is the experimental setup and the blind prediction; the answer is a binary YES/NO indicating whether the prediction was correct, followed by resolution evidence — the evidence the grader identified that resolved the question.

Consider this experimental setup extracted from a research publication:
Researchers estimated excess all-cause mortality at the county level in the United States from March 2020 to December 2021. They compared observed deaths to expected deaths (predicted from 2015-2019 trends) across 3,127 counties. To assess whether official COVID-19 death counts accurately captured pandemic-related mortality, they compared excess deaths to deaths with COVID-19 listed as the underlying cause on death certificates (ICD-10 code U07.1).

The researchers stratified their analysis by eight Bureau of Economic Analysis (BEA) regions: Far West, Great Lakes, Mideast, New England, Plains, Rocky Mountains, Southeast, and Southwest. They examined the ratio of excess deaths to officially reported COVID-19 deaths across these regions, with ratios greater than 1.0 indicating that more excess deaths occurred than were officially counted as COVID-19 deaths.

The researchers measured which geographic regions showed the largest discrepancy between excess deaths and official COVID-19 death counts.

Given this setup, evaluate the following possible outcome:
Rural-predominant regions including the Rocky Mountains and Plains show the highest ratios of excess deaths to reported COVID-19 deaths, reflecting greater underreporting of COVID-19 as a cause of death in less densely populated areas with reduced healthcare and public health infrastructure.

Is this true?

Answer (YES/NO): NO